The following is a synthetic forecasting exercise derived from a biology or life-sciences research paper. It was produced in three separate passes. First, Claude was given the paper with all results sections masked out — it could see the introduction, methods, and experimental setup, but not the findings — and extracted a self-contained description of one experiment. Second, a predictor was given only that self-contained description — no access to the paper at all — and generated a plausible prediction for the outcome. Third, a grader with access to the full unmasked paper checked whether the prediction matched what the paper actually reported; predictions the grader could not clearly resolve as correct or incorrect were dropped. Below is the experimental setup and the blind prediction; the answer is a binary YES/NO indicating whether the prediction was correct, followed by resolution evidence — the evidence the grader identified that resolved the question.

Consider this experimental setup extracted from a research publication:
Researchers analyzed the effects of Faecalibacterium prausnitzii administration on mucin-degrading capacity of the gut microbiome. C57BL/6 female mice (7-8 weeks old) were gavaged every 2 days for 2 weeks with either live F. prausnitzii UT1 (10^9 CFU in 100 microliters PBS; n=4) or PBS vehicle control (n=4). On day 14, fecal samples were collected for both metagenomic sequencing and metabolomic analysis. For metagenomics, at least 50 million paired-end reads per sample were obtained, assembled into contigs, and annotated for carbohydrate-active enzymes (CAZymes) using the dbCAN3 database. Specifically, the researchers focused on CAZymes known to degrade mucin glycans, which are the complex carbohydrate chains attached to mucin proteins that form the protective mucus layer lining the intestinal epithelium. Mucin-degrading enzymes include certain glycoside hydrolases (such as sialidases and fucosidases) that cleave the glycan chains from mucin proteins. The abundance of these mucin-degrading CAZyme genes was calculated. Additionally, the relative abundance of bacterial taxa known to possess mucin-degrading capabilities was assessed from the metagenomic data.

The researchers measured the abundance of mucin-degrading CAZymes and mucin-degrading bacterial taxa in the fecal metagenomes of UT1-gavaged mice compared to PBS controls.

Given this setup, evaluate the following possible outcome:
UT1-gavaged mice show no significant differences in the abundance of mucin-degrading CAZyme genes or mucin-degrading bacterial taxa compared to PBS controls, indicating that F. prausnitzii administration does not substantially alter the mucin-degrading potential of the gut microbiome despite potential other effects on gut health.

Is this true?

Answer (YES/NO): NO